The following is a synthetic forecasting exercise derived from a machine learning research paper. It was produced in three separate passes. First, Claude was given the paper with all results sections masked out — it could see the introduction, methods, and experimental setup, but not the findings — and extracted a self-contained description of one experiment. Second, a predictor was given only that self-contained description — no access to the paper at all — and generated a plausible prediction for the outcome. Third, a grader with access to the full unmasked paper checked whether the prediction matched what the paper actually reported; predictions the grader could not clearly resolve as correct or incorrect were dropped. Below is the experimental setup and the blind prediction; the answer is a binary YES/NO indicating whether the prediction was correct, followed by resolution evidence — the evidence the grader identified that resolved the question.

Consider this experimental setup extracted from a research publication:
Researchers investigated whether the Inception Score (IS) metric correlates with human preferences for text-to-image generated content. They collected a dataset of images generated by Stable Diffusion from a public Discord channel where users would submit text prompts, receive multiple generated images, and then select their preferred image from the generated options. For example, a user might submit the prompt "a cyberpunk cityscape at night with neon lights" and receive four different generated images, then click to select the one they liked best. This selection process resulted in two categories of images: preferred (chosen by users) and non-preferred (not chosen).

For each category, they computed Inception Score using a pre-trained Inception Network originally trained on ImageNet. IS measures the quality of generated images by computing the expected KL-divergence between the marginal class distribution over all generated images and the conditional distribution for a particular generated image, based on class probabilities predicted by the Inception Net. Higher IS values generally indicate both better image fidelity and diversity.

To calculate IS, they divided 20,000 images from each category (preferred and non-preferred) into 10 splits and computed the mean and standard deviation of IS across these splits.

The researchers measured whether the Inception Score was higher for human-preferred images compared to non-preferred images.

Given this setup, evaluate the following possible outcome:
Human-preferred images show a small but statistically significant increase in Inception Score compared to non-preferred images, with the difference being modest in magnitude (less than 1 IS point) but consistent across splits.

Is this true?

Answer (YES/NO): NO